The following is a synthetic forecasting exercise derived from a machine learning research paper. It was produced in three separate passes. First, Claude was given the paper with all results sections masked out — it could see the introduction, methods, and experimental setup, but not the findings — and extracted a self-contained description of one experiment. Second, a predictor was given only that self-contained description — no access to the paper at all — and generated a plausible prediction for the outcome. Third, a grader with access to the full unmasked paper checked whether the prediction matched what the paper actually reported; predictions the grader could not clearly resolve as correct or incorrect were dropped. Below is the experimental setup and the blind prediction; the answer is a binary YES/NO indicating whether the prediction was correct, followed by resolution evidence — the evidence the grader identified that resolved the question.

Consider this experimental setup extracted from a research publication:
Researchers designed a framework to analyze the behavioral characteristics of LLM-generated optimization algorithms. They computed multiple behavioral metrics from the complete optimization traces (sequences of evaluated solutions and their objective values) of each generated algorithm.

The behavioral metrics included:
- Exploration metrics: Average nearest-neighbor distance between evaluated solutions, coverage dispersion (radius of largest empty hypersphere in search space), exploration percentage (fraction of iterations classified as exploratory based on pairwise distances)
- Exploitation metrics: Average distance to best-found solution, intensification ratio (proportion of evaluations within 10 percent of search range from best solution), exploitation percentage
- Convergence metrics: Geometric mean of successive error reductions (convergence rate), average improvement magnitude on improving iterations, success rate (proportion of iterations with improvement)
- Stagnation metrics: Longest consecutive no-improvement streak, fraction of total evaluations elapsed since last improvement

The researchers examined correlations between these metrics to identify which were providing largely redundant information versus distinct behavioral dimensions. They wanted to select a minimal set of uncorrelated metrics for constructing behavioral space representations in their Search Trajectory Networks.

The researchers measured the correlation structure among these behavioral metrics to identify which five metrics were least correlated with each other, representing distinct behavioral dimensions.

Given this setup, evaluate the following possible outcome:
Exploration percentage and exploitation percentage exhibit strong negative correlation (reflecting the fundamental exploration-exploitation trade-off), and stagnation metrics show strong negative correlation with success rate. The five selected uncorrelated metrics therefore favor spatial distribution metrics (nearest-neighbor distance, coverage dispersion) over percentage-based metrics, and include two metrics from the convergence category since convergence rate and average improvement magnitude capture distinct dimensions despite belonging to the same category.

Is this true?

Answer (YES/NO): NO